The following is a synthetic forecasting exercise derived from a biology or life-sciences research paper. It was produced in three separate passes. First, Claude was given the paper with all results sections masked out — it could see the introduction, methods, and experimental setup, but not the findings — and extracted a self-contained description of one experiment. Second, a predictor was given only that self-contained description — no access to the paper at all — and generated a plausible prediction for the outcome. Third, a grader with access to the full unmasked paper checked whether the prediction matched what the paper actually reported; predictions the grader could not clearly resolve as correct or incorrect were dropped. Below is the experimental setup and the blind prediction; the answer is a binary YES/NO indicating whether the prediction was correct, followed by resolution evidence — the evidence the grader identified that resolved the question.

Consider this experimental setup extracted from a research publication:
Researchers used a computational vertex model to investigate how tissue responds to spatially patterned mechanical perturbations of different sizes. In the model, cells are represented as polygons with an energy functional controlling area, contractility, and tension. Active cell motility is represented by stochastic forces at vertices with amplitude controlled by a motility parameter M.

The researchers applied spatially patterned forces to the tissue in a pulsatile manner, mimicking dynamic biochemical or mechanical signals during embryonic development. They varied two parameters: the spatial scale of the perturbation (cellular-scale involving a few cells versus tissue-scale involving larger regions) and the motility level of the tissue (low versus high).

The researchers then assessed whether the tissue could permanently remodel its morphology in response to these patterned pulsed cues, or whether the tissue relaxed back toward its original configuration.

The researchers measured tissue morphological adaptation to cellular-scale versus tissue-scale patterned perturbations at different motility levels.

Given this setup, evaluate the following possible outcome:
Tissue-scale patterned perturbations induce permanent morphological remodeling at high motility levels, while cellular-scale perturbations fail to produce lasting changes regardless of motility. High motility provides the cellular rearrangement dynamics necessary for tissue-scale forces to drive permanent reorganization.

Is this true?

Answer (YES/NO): YES